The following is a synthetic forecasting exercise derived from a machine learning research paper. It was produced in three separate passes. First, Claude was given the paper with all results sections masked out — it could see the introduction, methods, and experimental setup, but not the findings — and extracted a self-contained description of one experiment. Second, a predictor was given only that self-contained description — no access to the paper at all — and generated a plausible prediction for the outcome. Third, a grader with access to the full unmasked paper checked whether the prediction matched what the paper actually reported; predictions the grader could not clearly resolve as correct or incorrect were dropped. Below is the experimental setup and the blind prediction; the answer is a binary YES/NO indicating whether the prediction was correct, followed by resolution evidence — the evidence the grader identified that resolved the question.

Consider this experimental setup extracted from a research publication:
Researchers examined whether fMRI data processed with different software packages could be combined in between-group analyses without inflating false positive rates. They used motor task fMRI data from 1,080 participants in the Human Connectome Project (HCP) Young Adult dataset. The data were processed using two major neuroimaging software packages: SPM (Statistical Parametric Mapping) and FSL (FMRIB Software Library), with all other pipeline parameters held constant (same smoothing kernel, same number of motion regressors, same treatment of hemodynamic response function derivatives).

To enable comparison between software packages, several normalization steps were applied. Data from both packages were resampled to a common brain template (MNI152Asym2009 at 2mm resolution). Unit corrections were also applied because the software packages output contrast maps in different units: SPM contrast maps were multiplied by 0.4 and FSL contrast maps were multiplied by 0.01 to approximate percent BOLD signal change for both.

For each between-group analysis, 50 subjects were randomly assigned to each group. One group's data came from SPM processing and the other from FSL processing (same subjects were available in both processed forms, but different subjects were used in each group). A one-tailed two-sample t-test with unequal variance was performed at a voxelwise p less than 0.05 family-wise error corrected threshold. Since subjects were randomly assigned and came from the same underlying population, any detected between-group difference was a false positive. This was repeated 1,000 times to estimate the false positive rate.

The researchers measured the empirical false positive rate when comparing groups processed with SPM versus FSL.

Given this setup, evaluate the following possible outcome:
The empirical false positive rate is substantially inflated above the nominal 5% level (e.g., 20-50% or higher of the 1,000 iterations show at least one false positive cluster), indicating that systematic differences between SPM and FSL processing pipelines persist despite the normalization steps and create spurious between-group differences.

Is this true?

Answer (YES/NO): YES